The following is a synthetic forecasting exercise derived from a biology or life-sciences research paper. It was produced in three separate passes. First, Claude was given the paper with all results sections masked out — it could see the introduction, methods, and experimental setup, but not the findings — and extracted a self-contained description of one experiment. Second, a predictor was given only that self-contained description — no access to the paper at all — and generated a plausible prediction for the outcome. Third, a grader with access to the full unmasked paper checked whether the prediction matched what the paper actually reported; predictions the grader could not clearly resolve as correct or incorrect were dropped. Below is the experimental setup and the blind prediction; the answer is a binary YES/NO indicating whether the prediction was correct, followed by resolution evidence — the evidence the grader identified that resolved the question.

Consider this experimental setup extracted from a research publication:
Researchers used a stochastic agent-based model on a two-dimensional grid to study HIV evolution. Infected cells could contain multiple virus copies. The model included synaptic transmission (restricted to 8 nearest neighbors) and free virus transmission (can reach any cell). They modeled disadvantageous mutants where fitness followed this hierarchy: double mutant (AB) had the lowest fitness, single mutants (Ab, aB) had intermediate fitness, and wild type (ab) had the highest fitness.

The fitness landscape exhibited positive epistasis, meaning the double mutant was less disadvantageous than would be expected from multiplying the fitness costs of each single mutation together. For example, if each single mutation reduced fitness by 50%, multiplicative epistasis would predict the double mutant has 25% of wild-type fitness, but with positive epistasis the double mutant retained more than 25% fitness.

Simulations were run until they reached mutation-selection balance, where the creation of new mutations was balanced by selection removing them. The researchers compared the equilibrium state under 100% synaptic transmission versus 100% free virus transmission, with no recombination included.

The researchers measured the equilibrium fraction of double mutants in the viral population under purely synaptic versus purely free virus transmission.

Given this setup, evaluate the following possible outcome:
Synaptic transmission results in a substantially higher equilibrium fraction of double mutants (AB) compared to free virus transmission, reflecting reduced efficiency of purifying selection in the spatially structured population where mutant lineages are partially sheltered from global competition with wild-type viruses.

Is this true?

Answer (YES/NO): YES